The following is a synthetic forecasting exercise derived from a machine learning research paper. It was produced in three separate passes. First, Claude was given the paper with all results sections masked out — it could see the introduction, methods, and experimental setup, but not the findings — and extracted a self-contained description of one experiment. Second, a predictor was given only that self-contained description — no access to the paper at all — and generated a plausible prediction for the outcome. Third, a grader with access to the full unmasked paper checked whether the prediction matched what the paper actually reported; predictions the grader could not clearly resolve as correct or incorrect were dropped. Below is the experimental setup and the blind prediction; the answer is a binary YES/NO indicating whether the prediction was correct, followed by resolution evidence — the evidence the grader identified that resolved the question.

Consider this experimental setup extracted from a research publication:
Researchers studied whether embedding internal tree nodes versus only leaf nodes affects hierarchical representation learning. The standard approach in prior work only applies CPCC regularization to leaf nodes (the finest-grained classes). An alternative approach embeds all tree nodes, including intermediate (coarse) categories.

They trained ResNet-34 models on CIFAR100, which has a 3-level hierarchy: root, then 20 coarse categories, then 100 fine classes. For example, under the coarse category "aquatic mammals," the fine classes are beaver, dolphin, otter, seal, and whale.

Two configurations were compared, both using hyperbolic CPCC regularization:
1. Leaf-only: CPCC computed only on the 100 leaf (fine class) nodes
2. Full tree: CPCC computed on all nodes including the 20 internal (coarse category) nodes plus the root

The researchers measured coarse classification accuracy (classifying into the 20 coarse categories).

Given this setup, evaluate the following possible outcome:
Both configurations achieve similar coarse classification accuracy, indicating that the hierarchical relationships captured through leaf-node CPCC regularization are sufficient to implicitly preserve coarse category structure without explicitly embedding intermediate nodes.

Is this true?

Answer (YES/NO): NO